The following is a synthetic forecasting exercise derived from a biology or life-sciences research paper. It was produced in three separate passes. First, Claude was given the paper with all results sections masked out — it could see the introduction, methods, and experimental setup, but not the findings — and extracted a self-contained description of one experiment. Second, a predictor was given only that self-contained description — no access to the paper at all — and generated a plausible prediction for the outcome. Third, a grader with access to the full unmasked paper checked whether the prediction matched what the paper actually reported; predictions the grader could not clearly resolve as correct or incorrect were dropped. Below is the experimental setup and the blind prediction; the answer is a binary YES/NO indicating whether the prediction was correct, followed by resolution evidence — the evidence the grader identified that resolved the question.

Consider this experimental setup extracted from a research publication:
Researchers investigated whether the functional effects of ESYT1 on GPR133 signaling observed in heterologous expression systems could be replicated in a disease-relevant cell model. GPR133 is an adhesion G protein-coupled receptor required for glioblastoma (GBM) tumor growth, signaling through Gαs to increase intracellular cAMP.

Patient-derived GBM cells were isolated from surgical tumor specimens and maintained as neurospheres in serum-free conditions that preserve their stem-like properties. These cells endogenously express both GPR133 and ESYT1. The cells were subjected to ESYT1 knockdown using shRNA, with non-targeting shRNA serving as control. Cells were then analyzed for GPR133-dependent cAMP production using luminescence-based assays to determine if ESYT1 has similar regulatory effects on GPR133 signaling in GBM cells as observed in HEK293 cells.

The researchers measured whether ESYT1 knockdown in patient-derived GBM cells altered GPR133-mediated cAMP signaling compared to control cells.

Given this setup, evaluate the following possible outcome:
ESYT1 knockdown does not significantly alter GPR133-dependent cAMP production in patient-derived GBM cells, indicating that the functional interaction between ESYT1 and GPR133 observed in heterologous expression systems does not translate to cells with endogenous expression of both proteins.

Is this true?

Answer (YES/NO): NO